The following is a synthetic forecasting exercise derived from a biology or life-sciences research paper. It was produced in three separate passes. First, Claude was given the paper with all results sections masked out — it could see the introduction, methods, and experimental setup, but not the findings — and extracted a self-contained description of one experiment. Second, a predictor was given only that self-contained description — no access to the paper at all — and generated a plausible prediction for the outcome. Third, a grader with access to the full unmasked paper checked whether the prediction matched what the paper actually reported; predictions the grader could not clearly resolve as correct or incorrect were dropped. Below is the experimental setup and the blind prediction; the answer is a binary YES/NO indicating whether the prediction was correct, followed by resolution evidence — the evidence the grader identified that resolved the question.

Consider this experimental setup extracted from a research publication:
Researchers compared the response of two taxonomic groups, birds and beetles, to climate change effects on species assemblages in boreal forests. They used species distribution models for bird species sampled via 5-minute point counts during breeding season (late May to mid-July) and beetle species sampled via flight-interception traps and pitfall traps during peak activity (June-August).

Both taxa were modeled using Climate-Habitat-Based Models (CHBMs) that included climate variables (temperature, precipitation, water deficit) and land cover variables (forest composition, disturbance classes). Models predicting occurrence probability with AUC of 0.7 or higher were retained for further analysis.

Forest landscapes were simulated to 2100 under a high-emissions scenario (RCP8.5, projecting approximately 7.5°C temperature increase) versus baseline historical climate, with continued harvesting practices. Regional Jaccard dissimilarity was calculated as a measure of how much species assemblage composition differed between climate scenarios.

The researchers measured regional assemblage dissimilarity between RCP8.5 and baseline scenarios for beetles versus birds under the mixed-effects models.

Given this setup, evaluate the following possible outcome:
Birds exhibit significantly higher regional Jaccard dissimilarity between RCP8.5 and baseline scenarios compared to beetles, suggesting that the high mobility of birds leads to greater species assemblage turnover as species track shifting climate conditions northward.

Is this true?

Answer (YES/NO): NO